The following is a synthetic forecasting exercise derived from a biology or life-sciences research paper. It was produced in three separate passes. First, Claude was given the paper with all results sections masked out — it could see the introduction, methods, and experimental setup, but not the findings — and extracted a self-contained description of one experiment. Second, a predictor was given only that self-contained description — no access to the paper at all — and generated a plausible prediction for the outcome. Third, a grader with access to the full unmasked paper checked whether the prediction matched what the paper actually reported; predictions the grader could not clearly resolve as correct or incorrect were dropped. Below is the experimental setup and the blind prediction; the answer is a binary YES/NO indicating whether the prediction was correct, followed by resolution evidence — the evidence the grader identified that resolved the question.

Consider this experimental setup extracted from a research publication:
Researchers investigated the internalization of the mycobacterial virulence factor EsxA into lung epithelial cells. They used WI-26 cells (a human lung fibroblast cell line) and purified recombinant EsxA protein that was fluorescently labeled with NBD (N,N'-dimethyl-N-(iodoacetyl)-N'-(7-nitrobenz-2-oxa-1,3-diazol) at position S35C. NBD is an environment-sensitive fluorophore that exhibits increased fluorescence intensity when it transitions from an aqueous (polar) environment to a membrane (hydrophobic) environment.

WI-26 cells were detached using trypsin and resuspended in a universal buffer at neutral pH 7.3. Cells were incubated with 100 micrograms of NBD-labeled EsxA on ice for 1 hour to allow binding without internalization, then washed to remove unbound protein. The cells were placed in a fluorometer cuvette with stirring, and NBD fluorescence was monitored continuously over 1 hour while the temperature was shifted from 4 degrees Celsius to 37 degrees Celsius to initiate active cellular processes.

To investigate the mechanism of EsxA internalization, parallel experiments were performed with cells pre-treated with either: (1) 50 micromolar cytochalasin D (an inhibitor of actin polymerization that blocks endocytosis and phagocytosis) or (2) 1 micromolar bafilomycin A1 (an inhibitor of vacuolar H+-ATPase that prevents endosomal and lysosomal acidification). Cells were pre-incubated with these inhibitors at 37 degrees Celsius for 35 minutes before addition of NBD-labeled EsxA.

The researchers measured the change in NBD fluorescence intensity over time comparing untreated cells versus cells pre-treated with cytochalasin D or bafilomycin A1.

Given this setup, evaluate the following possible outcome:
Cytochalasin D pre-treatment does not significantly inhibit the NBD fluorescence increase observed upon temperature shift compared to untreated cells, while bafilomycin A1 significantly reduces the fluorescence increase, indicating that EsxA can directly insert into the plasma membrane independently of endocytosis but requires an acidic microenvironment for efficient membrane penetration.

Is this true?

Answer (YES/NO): NO